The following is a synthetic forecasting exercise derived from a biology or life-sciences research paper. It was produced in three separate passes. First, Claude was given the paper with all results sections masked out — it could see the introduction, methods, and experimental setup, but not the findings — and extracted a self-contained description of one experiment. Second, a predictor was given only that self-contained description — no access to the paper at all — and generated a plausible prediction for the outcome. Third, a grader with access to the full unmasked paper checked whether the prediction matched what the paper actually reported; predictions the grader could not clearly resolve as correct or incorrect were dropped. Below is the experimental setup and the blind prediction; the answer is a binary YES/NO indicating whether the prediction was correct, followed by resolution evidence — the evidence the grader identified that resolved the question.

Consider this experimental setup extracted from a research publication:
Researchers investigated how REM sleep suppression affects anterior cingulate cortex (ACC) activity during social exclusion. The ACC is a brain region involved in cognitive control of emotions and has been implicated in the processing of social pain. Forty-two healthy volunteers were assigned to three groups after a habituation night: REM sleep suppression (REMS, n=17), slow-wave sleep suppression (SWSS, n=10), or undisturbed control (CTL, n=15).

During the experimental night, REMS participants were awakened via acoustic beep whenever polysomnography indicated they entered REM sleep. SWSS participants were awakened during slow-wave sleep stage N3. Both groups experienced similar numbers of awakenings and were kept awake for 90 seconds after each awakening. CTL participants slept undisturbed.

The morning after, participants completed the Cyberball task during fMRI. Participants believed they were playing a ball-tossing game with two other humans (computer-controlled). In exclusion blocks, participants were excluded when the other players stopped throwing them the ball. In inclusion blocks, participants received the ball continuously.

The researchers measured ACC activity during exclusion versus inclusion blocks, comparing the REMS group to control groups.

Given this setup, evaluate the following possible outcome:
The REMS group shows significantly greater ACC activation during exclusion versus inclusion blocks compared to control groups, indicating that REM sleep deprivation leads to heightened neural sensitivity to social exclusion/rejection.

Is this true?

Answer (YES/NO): NO